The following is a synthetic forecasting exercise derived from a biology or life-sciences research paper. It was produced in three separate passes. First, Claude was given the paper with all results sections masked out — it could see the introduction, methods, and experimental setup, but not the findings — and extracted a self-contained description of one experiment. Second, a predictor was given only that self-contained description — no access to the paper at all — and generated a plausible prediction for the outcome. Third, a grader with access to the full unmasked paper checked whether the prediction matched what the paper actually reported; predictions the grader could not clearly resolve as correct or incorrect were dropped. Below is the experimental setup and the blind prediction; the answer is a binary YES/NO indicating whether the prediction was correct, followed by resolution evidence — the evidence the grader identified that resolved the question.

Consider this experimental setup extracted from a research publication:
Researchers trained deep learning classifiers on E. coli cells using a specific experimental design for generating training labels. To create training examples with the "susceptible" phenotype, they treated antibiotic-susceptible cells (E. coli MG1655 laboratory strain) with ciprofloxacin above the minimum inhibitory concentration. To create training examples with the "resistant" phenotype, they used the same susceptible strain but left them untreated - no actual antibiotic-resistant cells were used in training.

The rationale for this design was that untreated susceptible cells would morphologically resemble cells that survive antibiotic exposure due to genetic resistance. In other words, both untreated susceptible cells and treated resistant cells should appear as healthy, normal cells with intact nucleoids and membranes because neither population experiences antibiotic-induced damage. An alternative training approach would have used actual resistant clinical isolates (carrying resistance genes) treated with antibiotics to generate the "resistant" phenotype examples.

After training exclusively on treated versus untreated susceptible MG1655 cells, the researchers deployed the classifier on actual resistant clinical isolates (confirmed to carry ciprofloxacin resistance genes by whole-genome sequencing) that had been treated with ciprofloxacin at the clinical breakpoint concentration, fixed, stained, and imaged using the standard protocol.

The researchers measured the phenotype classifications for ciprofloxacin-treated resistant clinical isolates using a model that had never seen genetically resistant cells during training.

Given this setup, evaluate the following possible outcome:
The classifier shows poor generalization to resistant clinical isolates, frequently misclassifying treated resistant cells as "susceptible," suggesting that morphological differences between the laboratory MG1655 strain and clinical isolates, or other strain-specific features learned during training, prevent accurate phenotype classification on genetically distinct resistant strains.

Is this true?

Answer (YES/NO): NO